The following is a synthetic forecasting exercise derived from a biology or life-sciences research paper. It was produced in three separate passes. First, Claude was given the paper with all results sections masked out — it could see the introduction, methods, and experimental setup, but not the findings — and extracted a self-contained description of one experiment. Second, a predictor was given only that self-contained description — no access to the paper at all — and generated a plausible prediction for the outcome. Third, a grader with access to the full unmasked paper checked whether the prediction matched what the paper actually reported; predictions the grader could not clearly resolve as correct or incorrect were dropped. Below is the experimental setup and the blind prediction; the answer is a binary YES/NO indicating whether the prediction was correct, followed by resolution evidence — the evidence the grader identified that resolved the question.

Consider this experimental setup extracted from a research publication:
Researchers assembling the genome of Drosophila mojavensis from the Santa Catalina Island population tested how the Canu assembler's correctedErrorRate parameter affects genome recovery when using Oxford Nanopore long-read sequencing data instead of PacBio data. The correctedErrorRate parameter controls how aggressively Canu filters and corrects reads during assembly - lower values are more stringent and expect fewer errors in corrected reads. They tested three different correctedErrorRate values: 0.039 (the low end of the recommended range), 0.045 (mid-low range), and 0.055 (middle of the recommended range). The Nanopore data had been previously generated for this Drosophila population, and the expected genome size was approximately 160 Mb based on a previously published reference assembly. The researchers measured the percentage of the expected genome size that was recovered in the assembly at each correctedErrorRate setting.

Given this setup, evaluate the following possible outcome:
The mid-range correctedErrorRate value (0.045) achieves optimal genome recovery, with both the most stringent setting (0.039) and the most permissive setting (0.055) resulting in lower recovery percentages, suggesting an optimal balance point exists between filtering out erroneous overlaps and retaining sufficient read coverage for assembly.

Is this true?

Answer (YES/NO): NO